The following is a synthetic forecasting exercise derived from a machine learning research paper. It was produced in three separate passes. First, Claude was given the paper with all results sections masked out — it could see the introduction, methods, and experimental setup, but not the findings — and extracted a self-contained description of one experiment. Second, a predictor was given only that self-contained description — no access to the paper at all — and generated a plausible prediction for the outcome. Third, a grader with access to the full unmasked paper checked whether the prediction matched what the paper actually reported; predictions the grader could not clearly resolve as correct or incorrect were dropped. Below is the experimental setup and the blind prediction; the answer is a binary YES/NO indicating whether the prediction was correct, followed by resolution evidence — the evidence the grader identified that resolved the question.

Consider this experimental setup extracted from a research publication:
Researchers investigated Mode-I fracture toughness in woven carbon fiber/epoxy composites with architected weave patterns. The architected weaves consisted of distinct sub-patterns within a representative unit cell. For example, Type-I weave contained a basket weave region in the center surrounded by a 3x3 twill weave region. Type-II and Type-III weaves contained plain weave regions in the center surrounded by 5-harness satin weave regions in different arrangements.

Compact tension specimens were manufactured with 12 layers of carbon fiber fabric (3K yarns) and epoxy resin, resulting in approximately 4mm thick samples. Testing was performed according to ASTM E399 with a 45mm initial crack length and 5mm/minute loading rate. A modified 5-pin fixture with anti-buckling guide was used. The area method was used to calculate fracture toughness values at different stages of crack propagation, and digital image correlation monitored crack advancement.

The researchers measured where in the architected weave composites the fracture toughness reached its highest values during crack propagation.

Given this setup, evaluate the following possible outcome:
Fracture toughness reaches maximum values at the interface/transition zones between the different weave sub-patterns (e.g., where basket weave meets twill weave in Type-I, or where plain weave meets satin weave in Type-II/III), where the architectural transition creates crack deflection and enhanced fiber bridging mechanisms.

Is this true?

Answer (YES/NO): YES